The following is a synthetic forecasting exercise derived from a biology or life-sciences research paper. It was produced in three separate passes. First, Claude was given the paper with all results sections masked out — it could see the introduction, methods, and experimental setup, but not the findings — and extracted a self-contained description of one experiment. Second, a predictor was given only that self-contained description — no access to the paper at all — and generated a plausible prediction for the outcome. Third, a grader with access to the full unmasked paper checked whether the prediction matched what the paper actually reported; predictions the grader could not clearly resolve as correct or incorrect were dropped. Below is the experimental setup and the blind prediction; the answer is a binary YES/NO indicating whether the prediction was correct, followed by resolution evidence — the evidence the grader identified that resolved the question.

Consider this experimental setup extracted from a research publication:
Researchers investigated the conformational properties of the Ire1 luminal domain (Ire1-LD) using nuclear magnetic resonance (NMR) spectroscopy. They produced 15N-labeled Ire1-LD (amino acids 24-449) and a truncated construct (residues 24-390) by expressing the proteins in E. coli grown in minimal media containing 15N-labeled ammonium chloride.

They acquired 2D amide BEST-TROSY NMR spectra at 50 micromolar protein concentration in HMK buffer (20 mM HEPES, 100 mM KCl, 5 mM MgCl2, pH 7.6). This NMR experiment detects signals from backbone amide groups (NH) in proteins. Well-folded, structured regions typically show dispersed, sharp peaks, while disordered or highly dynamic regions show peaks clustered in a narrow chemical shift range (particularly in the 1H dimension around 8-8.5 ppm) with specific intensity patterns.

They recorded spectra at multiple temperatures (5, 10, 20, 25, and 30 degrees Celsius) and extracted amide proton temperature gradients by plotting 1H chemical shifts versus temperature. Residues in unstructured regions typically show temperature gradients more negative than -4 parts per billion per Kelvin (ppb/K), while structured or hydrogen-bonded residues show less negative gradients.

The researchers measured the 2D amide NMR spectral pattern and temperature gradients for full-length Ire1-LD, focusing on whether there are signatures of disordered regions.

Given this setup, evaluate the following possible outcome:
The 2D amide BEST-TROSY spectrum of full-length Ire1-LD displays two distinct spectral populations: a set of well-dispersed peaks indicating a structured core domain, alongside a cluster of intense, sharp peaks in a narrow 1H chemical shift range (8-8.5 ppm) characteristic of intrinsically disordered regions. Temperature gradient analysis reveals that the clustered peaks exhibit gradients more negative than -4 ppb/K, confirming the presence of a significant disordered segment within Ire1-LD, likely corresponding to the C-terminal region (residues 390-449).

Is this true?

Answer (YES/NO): NO